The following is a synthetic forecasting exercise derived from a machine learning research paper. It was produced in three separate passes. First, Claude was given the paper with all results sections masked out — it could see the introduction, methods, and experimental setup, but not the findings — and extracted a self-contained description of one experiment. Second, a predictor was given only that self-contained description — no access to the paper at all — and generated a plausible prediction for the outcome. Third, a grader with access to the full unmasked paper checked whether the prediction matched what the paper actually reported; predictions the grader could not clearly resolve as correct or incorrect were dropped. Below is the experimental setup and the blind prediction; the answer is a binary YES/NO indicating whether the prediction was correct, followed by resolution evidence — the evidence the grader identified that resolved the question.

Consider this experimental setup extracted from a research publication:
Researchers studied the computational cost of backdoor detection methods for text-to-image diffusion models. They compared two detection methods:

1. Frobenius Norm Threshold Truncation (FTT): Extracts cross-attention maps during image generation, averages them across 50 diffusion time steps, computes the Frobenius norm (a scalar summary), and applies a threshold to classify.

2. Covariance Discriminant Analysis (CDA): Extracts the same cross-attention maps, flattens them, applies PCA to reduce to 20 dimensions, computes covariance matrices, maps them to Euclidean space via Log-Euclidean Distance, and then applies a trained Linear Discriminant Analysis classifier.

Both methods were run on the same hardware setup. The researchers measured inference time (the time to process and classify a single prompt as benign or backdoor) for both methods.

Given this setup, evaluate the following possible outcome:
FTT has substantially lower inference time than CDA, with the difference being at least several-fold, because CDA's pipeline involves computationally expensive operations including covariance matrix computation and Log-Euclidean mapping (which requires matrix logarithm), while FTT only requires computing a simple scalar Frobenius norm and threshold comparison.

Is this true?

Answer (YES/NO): NO